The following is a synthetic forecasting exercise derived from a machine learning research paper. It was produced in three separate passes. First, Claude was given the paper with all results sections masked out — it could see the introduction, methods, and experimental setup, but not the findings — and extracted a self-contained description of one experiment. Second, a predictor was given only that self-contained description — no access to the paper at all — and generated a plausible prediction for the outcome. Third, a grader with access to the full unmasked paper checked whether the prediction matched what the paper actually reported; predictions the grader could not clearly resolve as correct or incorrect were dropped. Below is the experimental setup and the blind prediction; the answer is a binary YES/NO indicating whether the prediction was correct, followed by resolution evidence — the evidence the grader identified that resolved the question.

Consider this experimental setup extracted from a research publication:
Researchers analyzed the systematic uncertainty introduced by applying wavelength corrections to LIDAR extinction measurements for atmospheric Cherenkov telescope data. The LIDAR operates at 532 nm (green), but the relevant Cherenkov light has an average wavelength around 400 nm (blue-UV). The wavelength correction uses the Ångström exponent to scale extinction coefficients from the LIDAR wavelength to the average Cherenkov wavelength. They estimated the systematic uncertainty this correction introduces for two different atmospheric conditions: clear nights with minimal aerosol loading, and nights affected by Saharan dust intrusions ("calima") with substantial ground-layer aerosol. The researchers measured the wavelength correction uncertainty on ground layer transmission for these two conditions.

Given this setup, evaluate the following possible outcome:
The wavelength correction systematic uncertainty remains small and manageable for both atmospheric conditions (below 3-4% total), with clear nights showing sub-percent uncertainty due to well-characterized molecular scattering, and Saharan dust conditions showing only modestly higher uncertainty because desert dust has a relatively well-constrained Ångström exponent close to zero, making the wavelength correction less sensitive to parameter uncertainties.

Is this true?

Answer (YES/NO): NO